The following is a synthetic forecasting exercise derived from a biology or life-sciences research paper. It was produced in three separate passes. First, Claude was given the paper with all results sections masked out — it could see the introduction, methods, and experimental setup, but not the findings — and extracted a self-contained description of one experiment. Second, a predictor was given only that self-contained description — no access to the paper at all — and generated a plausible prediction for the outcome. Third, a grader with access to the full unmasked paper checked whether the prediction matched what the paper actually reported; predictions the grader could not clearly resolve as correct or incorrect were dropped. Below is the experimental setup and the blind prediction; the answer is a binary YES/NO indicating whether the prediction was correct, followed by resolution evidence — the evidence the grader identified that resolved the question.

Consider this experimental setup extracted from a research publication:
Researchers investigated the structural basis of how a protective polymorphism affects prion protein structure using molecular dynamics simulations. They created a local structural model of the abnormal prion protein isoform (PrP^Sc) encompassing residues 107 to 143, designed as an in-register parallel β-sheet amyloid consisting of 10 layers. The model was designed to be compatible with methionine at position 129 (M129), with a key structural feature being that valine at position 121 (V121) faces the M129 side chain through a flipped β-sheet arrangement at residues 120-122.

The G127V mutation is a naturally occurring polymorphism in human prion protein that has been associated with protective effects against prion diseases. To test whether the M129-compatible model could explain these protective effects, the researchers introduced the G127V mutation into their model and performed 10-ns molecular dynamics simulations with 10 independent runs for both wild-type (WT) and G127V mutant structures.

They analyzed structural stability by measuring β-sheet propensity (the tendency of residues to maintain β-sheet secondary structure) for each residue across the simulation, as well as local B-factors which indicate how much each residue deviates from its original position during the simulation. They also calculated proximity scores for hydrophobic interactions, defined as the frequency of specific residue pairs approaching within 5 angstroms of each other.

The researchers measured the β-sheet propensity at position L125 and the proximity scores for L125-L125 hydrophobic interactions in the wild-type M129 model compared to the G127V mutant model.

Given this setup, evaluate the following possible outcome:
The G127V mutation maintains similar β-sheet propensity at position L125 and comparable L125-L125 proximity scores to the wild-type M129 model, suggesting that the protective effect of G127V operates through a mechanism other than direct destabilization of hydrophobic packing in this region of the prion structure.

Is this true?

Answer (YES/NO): NO